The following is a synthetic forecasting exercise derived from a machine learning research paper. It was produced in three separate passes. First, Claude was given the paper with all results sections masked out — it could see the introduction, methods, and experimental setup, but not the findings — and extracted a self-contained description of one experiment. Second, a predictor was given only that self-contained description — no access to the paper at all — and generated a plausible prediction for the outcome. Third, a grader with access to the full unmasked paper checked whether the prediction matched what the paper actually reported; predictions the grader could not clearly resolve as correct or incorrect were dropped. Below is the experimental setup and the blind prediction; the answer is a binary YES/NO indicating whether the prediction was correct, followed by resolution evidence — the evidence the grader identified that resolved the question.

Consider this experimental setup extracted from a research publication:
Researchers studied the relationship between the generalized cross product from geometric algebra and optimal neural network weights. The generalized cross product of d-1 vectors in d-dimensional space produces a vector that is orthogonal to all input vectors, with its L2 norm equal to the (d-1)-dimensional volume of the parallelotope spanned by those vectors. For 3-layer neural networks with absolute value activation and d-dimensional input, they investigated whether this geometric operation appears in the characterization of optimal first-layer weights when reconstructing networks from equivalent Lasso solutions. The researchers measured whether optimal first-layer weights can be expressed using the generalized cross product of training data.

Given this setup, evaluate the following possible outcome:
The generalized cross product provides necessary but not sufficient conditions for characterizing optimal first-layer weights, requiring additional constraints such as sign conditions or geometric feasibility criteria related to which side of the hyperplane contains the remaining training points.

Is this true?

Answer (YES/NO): NO